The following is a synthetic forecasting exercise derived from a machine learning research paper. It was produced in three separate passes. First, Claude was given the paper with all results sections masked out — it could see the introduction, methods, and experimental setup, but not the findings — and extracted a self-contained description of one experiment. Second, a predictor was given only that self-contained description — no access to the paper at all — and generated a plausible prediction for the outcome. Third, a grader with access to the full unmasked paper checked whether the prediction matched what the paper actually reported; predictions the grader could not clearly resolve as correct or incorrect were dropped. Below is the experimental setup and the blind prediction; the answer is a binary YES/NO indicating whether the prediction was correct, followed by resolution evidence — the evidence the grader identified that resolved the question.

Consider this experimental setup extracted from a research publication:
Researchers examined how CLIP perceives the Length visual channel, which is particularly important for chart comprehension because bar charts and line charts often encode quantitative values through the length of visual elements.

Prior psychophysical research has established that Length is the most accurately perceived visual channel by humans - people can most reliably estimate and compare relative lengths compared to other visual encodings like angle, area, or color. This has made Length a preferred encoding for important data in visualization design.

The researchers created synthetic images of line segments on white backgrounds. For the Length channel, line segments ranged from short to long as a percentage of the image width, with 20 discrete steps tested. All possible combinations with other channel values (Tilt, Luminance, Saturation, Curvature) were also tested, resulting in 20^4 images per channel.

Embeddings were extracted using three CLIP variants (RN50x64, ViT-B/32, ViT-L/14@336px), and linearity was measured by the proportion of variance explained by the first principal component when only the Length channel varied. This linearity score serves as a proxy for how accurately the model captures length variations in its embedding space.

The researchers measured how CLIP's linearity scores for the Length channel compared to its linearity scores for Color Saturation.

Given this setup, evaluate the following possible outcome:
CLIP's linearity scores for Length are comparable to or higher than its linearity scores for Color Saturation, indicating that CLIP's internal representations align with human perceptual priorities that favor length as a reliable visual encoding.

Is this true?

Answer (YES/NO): NO